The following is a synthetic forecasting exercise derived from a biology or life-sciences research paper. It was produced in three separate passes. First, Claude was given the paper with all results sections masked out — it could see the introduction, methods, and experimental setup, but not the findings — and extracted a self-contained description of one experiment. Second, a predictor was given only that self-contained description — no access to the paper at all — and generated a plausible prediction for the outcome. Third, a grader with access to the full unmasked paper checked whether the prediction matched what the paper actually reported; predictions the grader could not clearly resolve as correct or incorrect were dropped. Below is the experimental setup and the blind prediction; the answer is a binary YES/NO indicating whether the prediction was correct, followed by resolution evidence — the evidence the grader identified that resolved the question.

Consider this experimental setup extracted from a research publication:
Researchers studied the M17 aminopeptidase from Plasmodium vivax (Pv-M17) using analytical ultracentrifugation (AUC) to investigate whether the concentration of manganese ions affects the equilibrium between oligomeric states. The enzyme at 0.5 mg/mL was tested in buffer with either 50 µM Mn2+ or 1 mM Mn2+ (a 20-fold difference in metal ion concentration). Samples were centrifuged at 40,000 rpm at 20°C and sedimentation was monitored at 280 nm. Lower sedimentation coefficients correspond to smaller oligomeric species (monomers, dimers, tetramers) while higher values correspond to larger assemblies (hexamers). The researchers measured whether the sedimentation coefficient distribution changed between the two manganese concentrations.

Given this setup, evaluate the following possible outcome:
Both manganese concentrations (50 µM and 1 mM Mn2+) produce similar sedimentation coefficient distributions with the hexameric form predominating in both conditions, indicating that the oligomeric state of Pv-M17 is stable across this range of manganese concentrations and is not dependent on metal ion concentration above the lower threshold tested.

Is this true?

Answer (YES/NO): YES